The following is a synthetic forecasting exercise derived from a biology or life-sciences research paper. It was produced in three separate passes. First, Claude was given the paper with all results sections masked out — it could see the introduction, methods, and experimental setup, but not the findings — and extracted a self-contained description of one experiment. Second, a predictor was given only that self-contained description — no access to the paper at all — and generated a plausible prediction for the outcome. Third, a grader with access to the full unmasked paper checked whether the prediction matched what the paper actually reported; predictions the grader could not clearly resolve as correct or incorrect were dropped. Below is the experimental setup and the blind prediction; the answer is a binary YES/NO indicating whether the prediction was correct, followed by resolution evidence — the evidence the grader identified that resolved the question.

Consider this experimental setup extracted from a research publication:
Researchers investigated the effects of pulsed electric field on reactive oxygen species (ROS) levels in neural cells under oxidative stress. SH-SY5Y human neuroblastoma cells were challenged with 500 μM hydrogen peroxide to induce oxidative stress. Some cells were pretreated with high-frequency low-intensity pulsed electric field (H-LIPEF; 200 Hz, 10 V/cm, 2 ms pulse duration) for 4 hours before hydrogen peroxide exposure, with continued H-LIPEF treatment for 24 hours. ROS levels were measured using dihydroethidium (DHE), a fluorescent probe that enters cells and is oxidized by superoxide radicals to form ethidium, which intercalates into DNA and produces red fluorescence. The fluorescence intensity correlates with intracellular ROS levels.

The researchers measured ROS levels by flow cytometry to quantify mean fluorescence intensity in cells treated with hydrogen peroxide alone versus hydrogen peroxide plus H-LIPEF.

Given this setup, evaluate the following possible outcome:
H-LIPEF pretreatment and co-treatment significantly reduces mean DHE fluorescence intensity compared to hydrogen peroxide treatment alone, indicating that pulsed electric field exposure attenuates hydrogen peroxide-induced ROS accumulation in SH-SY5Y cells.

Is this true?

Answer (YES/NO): YES